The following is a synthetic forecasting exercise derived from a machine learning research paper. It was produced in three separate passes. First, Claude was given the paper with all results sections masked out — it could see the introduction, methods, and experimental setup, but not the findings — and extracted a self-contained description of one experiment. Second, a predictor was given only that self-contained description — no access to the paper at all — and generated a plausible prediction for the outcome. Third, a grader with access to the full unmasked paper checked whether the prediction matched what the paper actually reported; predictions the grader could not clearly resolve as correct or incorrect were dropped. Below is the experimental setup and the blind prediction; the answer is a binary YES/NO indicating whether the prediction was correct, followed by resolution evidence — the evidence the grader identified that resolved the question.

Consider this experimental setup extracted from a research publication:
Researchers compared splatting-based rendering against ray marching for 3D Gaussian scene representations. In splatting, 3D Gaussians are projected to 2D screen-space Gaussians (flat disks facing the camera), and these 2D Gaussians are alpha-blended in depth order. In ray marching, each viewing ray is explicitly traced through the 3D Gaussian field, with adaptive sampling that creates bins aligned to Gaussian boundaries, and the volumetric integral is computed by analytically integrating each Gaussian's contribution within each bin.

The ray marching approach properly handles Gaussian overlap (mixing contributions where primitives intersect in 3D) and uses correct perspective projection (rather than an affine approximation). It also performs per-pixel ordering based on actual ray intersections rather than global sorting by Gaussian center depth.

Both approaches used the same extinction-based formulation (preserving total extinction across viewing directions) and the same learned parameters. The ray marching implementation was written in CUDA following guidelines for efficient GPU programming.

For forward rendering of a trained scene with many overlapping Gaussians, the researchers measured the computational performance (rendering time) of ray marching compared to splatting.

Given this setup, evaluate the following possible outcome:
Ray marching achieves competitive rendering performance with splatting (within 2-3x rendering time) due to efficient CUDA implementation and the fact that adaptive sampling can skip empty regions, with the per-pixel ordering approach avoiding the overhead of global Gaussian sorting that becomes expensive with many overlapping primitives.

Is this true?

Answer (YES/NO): NO